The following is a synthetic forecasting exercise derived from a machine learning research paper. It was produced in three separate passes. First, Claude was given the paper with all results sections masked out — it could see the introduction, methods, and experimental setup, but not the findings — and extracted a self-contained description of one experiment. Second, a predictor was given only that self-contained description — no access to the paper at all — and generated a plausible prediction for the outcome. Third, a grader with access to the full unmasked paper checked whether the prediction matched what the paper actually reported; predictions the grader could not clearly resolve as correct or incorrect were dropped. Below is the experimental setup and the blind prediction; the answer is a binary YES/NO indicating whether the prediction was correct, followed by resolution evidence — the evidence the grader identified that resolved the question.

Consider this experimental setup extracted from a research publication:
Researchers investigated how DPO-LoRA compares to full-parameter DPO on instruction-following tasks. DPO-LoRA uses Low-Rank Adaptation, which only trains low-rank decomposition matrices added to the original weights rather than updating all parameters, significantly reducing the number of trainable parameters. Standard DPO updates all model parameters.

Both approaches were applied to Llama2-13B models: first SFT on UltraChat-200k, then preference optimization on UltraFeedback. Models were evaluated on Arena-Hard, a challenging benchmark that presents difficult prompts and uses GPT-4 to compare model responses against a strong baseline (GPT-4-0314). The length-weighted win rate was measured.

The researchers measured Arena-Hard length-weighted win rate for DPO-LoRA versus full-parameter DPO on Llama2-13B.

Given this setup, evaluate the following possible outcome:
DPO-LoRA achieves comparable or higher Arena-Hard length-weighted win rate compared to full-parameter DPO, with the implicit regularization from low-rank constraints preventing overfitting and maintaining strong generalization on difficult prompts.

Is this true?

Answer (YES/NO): NO